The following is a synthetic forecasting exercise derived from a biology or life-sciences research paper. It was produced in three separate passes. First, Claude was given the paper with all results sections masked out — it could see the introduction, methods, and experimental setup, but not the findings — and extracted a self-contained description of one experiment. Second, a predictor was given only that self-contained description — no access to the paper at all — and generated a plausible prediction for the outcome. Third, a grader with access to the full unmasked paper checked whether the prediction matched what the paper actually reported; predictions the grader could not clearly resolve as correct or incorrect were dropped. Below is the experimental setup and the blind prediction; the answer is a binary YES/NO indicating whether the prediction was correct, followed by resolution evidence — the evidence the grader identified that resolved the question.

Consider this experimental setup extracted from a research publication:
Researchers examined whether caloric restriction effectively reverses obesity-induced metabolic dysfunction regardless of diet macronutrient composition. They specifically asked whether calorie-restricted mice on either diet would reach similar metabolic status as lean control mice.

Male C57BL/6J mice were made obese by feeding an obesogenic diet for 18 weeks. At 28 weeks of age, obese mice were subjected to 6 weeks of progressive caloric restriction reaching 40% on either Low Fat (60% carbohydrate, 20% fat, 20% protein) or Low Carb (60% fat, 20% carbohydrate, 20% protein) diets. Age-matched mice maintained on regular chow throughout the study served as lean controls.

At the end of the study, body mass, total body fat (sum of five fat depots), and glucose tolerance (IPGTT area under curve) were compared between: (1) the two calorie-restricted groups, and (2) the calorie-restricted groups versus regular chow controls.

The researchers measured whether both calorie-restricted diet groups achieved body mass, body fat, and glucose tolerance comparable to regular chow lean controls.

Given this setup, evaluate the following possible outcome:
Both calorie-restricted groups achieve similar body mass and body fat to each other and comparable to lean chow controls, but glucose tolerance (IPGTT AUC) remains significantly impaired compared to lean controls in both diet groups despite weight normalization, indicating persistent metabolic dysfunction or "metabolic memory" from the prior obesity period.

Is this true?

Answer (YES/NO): NO